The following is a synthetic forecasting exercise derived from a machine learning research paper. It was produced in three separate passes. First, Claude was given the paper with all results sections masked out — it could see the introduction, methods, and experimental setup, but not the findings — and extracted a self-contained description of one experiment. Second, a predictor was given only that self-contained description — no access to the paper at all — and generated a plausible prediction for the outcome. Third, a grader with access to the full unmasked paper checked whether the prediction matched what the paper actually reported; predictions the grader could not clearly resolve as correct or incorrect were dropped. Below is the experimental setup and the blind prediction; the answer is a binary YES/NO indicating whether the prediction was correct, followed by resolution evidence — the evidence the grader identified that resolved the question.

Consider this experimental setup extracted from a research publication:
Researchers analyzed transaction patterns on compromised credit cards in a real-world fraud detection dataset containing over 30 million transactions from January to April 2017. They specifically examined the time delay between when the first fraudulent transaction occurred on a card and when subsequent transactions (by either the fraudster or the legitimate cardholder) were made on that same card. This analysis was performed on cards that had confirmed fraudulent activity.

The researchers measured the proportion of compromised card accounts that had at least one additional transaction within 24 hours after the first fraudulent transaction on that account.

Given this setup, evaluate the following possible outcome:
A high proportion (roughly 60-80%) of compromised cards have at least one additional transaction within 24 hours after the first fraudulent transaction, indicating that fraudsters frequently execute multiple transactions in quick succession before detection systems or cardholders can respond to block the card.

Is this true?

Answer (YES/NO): NO